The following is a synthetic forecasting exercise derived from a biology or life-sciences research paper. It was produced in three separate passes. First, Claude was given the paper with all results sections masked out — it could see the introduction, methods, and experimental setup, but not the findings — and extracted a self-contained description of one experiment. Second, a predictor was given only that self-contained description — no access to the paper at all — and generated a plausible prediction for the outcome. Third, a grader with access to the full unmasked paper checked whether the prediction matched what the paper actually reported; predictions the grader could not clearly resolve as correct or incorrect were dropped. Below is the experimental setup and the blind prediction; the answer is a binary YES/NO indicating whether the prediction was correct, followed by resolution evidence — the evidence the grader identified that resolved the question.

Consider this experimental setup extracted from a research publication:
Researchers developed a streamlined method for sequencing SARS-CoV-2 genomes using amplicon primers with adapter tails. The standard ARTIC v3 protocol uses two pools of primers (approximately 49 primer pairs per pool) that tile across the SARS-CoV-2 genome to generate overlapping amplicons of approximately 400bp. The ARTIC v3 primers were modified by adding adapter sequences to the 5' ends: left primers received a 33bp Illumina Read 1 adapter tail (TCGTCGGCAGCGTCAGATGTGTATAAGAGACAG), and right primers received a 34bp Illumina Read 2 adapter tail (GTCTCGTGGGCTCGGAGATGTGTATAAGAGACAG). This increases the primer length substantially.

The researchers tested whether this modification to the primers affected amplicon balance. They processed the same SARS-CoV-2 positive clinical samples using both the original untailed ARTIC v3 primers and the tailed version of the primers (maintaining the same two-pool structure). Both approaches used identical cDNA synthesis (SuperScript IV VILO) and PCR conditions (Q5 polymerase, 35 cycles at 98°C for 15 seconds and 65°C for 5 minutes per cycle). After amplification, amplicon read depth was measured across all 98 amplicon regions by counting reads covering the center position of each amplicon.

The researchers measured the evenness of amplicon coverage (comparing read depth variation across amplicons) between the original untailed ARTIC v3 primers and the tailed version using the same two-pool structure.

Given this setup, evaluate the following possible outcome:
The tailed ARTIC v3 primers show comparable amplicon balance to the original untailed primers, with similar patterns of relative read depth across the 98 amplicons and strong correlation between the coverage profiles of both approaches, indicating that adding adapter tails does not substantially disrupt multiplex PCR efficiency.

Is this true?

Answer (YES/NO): NO